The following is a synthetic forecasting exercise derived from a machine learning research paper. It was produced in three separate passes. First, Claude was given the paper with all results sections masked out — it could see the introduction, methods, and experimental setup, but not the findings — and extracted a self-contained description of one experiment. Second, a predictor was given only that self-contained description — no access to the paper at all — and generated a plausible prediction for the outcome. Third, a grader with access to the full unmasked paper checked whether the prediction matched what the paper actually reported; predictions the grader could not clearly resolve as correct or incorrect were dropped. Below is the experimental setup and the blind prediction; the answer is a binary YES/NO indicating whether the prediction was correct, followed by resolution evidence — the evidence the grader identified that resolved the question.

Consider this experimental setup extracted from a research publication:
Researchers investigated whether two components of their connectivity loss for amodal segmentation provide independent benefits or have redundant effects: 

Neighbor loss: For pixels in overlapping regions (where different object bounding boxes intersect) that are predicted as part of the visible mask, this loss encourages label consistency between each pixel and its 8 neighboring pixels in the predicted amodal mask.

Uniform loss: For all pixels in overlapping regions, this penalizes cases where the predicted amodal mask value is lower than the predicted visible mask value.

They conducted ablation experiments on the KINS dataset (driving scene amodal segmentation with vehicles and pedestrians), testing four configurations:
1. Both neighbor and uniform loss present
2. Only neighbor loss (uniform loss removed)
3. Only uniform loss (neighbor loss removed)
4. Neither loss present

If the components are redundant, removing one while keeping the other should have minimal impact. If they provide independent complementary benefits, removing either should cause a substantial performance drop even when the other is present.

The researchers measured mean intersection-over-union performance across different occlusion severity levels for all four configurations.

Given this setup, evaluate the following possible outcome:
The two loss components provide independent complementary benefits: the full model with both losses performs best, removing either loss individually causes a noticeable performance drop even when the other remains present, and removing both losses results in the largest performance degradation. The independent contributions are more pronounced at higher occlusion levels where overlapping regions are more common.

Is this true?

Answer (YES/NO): YES